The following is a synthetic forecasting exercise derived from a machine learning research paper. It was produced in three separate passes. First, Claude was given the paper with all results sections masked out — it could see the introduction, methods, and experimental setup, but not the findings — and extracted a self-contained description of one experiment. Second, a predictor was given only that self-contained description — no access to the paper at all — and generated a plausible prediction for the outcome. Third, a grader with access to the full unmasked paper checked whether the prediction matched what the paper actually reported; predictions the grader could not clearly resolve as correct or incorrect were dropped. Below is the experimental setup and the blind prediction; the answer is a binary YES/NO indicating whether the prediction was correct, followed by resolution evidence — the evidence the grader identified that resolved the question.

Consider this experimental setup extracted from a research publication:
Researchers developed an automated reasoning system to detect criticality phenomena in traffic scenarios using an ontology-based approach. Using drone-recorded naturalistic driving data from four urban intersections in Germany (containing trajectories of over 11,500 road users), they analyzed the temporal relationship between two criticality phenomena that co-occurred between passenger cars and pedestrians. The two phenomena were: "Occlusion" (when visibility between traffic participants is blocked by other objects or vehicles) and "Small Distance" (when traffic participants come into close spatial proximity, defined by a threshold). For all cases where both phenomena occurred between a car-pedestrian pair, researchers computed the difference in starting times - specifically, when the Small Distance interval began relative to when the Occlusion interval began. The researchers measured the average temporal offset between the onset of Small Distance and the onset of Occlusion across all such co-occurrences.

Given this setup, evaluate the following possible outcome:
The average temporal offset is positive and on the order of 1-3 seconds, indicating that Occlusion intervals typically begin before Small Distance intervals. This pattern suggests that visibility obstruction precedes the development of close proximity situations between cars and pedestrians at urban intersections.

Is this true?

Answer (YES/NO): NO